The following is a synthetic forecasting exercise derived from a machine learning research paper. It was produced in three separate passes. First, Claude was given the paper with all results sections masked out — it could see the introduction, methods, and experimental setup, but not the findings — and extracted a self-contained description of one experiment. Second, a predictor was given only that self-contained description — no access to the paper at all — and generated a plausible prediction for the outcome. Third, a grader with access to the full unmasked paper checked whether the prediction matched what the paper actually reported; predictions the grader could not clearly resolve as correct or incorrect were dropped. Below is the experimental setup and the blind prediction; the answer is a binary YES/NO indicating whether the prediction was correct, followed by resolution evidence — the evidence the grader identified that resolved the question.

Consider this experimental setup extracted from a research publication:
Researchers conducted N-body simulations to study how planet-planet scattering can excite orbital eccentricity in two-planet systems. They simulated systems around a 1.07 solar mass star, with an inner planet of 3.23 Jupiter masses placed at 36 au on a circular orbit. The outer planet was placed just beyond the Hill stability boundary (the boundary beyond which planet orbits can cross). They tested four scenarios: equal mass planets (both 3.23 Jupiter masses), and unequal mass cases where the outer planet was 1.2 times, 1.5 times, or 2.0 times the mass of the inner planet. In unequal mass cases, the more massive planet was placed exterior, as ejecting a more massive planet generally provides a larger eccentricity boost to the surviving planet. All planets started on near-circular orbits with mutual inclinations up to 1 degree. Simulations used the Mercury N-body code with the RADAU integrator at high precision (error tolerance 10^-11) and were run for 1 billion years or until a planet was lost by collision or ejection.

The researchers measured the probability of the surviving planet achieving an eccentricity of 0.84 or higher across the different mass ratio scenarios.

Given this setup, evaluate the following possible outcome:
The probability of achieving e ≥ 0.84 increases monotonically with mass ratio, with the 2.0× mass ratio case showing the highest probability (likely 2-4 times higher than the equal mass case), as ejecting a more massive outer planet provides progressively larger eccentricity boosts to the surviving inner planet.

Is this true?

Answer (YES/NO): NO